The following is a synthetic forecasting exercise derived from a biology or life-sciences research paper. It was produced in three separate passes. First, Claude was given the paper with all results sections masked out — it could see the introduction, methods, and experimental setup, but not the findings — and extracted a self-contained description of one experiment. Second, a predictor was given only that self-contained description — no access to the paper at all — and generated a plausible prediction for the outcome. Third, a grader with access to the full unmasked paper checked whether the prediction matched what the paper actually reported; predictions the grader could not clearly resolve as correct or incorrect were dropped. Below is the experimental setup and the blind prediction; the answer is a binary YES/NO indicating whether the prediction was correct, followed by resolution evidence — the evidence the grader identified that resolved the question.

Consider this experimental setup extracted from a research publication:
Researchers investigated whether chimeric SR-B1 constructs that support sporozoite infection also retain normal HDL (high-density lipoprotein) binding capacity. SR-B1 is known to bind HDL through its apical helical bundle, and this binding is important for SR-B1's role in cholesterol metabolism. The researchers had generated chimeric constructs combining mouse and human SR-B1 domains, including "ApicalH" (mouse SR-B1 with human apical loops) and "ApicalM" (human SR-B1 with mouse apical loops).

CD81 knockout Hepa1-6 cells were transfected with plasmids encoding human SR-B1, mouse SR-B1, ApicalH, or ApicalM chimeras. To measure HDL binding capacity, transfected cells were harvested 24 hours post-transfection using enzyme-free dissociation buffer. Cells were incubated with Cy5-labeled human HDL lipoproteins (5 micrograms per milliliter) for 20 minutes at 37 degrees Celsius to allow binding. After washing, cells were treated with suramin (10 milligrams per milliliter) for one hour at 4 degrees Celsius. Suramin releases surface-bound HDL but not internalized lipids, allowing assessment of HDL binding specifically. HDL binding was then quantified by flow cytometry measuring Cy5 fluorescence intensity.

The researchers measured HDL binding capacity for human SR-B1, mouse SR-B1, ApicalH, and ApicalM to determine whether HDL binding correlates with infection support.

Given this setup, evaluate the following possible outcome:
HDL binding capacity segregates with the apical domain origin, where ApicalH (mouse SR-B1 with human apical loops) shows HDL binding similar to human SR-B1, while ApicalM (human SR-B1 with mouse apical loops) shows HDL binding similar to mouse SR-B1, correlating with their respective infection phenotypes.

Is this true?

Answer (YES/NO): NO